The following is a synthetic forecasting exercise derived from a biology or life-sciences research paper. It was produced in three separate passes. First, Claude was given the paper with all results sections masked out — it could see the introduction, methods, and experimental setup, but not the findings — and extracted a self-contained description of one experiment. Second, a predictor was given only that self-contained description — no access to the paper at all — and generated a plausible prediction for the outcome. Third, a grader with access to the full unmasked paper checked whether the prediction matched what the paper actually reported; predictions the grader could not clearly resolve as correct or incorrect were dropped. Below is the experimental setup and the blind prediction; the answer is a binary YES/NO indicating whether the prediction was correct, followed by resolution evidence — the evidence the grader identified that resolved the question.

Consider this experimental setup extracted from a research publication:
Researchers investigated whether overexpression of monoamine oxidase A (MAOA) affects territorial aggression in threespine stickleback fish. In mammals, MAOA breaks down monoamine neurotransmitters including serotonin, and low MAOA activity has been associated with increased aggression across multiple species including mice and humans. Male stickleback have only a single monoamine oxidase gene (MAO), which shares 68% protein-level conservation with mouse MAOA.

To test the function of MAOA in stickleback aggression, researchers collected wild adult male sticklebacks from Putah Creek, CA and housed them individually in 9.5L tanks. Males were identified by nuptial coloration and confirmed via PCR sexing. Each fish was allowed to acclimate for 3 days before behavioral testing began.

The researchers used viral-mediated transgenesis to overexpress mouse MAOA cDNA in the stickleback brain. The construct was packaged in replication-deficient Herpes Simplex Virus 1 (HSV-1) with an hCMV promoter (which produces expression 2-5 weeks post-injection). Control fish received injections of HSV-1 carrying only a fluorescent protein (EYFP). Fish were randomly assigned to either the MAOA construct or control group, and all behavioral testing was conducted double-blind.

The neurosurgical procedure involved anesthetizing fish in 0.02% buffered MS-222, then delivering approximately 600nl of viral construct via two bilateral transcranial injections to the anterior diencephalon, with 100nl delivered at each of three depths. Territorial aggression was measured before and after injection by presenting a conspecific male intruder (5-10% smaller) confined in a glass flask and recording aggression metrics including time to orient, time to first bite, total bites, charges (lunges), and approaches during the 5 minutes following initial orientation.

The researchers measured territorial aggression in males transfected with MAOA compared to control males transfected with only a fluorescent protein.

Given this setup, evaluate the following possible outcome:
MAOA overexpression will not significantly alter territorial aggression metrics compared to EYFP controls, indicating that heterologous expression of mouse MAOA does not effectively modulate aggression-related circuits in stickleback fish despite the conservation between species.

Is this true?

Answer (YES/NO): NO